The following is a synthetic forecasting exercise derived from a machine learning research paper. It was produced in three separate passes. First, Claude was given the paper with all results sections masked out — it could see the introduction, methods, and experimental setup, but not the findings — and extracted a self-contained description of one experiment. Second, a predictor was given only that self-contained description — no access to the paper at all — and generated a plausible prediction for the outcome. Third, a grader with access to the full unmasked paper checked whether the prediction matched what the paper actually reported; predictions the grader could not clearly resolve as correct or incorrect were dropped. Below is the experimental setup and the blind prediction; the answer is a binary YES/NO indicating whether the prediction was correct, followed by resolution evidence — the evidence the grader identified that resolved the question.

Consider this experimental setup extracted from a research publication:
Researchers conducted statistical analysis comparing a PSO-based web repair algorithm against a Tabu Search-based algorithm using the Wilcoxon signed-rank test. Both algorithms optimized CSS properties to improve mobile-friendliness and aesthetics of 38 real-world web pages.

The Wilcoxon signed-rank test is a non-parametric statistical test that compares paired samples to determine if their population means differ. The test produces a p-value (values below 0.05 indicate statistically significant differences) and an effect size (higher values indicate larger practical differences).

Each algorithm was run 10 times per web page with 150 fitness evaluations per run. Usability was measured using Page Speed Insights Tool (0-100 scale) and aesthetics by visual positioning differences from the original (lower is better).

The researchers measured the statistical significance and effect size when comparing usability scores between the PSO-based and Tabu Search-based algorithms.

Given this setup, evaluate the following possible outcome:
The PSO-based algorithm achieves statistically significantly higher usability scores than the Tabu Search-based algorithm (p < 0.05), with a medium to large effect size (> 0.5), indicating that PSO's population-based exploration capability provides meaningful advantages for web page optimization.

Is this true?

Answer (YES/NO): YES